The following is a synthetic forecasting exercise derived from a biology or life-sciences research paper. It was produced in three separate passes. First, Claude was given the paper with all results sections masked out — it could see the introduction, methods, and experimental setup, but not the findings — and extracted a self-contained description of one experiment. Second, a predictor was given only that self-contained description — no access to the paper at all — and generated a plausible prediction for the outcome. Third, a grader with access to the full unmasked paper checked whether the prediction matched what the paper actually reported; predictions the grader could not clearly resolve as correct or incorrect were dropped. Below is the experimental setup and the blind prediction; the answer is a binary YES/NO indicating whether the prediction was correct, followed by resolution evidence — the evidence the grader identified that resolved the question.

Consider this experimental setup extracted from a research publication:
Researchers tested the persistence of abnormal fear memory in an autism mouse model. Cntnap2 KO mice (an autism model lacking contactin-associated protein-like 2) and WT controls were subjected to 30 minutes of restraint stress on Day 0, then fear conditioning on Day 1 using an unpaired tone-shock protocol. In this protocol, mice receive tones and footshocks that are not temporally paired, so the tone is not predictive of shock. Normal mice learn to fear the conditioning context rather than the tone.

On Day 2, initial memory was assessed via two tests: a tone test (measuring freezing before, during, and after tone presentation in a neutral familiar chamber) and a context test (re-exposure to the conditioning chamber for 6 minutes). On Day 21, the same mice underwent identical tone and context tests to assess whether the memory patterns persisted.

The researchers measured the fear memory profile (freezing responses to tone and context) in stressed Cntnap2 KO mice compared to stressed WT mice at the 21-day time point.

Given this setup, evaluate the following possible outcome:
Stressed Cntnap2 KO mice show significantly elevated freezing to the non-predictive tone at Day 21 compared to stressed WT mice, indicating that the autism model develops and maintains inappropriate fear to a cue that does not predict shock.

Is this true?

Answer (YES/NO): YES